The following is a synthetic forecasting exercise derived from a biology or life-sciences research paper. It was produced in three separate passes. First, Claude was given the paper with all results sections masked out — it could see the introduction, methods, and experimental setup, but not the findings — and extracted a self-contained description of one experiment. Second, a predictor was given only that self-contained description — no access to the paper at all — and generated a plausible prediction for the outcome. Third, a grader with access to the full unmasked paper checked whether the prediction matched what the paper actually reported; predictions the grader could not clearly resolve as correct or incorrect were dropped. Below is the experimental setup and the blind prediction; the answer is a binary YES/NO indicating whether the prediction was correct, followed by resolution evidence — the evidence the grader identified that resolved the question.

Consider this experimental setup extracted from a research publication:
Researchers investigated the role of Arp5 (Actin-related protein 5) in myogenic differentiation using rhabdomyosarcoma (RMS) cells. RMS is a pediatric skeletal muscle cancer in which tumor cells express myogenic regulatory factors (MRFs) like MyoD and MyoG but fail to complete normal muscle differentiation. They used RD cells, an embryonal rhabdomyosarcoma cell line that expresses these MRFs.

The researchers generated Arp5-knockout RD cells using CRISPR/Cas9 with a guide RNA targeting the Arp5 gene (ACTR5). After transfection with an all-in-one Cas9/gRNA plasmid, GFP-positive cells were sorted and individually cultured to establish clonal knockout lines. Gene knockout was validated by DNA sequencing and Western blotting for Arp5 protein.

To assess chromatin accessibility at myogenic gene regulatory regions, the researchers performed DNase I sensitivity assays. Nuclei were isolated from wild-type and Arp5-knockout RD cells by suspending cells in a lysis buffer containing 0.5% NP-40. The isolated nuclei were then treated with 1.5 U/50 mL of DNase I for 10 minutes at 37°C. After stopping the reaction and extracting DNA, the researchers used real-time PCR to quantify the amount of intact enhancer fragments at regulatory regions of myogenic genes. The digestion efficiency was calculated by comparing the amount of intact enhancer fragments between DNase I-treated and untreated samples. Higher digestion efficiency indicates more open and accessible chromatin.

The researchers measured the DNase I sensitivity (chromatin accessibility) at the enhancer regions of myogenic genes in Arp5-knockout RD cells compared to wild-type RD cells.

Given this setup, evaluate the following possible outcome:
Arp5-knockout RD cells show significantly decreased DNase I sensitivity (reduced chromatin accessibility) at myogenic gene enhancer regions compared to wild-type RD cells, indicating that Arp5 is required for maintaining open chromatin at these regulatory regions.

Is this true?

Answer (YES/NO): NO